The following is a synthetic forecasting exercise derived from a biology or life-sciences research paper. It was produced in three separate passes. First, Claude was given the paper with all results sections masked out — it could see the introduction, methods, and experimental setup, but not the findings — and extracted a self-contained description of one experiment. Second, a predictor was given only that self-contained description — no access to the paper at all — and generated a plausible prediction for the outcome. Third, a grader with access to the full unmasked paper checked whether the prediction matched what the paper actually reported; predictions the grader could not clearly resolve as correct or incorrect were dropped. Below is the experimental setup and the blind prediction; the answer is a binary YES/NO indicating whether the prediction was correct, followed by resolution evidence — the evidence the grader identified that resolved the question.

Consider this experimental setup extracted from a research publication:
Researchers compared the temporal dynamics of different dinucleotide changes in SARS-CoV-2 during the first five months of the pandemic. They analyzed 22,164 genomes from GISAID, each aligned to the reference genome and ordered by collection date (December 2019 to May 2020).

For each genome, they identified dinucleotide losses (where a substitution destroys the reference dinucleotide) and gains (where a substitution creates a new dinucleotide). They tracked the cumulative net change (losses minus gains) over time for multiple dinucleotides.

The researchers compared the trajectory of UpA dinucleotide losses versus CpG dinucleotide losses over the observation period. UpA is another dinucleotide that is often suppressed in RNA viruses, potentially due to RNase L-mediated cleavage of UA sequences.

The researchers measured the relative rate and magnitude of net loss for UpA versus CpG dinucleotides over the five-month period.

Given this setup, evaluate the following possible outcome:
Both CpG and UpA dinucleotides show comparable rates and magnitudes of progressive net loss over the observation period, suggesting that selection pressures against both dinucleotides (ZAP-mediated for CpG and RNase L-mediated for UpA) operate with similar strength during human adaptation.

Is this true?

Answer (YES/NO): NO